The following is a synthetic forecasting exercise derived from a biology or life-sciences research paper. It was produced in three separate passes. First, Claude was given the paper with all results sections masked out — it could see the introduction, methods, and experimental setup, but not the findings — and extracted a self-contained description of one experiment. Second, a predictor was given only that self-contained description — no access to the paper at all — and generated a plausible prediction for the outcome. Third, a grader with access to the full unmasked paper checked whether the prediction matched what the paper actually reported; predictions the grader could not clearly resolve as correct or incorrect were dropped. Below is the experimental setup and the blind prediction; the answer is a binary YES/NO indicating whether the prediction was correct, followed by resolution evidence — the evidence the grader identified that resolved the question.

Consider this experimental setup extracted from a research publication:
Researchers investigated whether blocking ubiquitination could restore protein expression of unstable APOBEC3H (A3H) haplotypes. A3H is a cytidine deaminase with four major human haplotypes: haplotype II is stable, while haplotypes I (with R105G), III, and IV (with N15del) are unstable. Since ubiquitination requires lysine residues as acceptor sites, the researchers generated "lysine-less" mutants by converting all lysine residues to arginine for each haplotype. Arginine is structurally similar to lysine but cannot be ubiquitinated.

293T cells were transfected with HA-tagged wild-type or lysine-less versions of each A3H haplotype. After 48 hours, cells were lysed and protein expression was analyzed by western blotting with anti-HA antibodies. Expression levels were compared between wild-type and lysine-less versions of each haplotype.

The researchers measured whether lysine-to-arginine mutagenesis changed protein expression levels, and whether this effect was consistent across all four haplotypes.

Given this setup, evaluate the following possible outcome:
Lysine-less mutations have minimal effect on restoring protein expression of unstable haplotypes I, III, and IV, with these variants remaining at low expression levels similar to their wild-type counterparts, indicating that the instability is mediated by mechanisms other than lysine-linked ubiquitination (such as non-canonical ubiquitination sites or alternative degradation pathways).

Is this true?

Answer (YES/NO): NO